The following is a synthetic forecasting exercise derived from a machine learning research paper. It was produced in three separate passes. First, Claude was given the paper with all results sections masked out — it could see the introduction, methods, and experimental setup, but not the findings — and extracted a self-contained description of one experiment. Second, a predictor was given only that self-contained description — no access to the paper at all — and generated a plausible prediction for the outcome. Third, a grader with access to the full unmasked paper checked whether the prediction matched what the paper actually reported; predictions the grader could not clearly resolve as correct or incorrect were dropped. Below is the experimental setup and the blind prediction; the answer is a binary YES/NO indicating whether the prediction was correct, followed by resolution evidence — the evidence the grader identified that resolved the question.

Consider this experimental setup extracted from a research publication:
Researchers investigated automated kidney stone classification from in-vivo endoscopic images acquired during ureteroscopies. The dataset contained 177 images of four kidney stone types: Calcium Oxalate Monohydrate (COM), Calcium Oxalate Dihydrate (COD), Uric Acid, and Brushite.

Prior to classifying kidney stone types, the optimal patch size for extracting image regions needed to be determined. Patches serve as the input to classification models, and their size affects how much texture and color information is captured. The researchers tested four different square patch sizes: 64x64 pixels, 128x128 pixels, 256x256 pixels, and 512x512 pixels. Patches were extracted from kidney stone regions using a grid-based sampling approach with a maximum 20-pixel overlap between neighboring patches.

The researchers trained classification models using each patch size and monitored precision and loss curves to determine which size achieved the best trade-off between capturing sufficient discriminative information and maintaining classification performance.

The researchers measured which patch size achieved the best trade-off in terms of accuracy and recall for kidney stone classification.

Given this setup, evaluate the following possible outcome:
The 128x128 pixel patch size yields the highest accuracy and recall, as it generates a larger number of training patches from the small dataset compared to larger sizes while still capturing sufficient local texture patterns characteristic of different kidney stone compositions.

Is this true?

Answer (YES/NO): NO